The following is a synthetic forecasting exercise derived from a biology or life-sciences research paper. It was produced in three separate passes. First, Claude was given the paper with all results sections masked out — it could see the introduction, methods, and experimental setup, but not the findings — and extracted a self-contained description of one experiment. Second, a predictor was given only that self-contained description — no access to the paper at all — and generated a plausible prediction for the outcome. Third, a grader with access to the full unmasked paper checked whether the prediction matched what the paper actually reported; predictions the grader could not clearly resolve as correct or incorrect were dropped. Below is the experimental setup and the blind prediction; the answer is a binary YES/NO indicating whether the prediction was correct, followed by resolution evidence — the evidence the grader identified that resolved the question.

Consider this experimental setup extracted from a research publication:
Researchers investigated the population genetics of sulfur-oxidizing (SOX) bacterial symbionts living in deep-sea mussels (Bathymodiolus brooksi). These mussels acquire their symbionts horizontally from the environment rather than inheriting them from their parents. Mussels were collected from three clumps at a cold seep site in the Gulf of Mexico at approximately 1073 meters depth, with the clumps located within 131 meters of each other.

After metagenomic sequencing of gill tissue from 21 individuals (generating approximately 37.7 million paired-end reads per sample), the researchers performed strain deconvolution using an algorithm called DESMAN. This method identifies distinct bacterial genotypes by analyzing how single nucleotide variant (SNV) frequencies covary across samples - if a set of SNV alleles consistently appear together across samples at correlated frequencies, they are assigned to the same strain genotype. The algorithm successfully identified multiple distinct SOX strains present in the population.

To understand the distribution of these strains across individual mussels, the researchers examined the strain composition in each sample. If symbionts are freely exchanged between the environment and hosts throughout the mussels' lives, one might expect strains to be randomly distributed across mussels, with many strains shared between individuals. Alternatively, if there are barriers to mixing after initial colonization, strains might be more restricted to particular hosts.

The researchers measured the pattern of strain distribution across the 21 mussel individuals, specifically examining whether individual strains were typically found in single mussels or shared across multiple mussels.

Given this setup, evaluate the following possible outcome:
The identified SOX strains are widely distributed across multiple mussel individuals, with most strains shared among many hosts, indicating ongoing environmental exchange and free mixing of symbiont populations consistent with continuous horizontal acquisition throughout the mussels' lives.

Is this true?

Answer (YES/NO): NO